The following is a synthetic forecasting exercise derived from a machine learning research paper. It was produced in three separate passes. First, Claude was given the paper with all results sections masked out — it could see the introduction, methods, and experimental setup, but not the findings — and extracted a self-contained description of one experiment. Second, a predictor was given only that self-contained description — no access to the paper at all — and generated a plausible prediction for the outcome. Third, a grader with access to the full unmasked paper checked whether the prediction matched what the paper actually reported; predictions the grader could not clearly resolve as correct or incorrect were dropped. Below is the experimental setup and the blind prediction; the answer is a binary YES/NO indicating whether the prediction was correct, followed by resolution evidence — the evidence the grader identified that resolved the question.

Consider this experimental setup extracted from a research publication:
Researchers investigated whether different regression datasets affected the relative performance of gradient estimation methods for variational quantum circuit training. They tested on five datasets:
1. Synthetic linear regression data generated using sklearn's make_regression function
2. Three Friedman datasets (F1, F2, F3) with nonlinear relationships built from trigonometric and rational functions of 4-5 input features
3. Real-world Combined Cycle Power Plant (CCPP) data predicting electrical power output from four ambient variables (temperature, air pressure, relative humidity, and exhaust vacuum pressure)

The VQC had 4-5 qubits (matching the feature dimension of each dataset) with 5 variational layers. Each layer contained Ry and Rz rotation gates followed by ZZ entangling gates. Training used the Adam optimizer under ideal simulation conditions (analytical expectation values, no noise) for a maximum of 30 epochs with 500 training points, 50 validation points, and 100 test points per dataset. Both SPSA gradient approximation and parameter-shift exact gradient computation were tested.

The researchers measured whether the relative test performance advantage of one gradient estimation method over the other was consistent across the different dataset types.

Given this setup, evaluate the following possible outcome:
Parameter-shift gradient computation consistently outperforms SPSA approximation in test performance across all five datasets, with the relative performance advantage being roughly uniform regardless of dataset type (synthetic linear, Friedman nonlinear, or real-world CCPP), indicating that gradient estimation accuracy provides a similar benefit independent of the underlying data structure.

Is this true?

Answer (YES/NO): NO